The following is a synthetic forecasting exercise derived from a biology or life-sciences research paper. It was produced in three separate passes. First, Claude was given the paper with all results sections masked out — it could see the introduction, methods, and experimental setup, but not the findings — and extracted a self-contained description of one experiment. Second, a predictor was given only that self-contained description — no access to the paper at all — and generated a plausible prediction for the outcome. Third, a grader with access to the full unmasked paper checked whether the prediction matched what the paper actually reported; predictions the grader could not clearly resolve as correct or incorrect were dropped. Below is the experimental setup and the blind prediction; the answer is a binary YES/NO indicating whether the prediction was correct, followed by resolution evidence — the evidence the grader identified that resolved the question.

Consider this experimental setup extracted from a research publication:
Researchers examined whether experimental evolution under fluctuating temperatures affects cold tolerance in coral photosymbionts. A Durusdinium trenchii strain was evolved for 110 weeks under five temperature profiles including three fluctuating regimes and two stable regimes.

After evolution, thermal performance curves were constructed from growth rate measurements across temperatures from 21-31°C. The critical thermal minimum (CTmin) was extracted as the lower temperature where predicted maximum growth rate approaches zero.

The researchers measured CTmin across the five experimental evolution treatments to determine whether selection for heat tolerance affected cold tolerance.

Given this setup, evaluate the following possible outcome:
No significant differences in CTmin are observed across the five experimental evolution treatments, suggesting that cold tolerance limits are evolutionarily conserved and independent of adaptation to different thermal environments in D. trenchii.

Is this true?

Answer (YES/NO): NO